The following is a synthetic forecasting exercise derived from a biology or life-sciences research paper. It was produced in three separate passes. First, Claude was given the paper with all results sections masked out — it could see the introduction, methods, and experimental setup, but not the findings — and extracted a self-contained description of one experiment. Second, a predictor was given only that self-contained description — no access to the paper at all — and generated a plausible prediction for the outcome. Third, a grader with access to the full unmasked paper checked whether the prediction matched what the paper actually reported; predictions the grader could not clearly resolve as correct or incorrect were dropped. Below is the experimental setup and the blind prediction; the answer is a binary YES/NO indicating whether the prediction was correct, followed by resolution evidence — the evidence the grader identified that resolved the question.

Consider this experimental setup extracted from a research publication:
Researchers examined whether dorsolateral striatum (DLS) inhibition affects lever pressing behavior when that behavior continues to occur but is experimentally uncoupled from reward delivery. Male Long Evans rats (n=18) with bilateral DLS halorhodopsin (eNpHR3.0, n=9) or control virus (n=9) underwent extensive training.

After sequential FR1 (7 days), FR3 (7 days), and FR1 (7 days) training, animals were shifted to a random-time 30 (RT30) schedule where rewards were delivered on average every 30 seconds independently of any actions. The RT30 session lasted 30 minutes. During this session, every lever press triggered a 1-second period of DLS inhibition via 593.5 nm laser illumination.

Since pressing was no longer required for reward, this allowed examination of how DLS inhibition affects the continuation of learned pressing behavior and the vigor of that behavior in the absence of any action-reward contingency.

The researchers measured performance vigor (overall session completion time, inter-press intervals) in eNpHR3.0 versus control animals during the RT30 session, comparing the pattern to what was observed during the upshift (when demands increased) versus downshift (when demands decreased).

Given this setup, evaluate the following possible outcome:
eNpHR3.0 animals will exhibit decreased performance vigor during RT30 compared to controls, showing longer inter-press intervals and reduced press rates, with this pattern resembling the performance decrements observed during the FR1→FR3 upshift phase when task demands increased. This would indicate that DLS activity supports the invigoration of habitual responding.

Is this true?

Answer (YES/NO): NO